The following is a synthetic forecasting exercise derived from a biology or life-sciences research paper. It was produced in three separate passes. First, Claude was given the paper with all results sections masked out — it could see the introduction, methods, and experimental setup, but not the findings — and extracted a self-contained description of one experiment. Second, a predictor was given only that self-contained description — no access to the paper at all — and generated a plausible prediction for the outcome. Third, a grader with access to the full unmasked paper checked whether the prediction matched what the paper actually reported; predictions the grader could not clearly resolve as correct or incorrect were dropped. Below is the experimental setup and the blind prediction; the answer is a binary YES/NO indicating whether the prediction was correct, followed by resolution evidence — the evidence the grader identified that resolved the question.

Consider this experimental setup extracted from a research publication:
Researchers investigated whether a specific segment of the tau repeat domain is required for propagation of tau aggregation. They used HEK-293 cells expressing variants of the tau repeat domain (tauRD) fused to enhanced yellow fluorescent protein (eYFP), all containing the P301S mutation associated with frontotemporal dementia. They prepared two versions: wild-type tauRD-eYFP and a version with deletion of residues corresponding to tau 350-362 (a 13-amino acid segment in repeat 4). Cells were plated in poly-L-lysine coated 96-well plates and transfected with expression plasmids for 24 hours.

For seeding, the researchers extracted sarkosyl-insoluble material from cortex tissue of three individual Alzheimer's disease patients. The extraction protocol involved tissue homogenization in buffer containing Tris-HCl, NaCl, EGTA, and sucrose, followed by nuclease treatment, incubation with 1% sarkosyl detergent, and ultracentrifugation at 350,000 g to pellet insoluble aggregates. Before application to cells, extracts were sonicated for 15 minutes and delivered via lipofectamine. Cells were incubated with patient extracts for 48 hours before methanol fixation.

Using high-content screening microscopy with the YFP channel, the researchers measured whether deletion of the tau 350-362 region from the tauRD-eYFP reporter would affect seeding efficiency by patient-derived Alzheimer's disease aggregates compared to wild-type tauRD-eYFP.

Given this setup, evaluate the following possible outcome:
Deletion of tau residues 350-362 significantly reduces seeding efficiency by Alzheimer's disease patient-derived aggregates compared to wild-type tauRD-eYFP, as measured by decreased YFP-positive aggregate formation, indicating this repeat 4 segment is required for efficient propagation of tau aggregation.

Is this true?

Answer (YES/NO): YES